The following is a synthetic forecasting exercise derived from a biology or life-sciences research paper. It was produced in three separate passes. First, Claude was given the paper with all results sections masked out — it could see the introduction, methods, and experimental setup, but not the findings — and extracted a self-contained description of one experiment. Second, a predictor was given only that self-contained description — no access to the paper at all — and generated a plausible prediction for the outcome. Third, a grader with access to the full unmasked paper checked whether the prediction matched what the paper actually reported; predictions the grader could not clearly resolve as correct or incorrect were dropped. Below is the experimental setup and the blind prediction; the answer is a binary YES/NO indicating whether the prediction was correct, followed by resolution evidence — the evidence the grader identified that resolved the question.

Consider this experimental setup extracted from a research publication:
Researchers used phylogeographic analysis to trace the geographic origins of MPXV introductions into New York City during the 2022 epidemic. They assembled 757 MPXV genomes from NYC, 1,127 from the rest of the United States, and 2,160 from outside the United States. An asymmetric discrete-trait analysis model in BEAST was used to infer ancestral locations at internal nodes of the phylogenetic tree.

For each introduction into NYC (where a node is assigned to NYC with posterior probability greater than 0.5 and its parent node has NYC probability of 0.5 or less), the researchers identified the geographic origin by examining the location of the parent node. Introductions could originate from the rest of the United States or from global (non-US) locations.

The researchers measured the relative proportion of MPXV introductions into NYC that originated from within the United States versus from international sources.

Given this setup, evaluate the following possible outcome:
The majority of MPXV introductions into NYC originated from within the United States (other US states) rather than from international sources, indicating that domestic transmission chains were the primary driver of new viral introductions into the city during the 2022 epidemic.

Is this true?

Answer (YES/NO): NO